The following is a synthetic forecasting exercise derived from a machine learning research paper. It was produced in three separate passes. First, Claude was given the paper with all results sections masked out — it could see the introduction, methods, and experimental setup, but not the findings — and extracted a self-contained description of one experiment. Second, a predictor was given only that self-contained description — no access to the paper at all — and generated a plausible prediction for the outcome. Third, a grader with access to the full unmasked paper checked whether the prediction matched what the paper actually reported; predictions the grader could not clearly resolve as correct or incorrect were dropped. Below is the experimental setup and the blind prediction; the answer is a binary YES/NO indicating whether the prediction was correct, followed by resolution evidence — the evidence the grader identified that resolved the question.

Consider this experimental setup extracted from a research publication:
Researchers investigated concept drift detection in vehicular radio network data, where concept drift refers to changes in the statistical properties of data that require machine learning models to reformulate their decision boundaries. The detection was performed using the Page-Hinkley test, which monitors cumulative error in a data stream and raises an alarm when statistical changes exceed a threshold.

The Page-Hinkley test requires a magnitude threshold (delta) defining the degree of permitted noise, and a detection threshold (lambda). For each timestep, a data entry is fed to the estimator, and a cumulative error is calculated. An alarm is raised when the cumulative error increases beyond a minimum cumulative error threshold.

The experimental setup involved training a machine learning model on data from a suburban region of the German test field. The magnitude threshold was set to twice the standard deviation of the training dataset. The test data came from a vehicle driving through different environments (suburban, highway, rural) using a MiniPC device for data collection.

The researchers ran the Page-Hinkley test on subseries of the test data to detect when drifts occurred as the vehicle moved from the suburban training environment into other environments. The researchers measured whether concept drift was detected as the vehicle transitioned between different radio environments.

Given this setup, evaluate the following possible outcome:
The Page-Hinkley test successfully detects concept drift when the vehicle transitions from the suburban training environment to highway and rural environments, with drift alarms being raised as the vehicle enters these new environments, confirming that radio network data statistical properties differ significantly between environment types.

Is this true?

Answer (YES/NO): YES